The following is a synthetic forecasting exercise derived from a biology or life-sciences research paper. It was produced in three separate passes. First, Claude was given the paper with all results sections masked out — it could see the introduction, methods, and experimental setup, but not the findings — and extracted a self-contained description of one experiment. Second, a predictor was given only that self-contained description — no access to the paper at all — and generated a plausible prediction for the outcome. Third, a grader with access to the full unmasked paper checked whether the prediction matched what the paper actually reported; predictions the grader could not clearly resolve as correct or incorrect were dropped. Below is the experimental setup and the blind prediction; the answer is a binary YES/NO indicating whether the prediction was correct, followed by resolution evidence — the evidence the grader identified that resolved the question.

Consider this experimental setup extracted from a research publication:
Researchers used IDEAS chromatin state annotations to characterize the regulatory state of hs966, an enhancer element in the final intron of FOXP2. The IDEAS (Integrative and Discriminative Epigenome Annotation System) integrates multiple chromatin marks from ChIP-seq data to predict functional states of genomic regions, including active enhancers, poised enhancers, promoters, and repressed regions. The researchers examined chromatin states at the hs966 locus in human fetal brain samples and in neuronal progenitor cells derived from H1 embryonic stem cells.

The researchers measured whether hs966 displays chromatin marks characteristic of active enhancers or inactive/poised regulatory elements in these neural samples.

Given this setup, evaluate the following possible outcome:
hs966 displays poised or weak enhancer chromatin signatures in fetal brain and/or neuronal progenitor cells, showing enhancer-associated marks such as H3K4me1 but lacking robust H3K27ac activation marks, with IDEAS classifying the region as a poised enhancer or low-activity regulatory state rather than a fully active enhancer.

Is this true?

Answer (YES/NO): NO